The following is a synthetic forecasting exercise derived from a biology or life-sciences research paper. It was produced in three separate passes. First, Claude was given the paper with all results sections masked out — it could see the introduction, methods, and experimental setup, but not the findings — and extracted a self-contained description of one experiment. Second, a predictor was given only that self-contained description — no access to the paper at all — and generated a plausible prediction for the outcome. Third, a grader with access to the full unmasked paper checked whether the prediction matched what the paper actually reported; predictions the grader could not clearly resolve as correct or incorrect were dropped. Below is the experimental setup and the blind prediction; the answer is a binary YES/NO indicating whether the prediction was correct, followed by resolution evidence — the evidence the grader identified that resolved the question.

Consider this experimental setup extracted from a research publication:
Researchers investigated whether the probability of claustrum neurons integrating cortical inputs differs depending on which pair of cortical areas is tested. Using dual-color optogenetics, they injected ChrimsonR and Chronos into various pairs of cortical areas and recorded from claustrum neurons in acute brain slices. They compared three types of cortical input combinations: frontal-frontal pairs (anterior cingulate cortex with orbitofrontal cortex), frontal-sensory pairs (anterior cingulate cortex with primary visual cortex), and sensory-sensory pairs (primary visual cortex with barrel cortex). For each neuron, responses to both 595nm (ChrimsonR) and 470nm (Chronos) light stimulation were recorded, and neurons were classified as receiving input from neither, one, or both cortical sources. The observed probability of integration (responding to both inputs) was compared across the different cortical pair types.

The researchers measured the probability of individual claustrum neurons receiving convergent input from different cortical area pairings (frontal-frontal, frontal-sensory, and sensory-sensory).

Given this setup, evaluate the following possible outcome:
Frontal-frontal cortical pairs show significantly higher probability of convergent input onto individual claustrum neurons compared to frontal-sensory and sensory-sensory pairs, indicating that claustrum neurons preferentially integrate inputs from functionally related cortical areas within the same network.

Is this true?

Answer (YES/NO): YES